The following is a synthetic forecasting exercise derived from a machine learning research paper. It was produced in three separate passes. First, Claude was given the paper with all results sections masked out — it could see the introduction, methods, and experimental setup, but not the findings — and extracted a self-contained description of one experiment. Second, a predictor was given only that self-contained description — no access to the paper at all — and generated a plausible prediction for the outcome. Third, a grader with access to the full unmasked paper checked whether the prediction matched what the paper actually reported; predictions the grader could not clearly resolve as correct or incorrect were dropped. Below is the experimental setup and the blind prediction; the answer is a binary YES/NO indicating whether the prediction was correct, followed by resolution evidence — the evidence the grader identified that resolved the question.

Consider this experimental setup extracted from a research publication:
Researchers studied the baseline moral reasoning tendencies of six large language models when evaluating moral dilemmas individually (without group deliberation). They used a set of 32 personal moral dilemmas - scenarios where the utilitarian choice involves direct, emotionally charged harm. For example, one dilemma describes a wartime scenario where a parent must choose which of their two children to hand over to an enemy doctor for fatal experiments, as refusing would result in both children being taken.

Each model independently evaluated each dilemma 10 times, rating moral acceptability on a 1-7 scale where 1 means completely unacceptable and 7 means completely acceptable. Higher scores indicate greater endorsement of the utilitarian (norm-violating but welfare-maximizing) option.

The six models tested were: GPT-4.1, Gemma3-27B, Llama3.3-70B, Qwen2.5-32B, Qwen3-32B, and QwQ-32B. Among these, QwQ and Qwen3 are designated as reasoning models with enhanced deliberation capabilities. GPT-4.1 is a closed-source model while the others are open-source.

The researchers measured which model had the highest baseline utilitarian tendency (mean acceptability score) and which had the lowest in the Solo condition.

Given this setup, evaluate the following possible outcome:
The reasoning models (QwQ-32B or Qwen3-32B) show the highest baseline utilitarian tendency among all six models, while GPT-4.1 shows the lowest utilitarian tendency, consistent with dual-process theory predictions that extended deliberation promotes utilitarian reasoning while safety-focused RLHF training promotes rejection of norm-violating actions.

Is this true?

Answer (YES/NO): YES